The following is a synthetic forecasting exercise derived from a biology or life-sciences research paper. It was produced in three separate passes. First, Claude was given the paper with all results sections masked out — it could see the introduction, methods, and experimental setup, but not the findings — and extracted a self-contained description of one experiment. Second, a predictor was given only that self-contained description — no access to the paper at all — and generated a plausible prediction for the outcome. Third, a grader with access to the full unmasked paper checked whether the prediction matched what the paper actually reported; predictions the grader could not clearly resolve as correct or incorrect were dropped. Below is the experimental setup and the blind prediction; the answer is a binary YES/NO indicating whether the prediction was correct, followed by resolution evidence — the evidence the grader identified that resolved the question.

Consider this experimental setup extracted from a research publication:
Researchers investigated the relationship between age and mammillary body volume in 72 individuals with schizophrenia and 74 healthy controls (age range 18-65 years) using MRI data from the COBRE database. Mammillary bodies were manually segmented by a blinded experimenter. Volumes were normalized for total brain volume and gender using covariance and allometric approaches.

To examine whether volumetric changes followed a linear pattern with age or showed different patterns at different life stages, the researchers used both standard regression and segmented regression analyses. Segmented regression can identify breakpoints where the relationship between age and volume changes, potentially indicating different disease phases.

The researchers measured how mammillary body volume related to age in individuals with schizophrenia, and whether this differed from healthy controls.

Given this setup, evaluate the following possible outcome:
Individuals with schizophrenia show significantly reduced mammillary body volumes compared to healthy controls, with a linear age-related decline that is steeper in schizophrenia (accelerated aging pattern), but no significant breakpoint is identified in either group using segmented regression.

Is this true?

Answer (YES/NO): NO